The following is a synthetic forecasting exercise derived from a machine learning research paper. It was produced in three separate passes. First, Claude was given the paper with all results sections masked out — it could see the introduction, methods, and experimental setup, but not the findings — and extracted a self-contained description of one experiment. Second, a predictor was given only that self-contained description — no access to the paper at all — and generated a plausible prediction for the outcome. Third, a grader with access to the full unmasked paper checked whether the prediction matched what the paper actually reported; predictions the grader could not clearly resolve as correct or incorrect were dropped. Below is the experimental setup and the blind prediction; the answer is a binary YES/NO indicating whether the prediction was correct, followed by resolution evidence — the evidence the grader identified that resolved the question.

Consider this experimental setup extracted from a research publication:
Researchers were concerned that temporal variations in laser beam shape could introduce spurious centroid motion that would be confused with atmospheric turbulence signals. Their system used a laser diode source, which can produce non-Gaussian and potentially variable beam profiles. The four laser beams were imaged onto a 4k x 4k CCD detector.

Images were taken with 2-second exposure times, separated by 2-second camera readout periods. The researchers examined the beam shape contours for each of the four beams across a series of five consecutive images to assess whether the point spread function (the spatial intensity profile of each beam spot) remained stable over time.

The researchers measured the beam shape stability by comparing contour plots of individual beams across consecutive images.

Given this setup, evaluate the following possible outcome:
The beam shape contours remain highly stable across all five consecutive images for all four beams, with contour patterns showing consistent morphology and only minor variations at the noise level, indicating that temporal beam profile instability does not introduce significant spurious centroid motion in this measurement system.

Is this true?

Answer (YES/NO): YES